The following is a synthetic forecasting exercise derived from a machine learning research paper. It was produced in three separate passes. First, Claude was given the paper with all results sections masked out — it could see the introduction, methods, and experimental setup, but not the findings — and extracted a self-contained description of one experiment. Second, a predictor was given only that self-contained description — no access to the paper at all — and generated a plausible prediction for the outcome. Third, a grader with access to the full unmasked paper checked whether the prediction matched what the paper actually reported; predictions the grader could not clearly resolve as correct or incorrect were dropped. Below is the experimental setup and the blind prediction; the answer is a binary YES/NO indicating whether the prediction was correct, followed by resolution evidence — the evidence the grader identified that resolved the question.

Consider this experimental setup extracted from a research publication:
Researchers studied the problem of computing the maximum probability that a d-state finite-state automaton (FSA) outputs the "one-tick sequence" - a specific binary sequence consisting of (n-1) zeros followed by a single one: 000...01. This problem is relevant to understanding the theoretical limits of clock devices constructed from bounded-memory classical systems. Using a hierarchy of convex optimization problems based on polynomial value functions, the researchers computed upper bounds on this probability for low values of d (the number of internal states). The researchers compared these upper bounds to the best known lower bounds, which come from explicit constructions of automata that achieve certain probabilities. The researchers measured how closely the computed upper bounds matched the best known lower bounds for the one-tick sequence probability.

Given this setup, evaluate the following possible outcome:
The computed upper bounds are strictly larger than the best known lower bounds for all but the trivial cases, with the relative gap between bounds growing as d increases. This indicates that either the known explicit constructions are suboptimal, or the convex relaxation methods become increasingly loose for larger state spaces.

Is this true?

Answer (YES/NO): NO